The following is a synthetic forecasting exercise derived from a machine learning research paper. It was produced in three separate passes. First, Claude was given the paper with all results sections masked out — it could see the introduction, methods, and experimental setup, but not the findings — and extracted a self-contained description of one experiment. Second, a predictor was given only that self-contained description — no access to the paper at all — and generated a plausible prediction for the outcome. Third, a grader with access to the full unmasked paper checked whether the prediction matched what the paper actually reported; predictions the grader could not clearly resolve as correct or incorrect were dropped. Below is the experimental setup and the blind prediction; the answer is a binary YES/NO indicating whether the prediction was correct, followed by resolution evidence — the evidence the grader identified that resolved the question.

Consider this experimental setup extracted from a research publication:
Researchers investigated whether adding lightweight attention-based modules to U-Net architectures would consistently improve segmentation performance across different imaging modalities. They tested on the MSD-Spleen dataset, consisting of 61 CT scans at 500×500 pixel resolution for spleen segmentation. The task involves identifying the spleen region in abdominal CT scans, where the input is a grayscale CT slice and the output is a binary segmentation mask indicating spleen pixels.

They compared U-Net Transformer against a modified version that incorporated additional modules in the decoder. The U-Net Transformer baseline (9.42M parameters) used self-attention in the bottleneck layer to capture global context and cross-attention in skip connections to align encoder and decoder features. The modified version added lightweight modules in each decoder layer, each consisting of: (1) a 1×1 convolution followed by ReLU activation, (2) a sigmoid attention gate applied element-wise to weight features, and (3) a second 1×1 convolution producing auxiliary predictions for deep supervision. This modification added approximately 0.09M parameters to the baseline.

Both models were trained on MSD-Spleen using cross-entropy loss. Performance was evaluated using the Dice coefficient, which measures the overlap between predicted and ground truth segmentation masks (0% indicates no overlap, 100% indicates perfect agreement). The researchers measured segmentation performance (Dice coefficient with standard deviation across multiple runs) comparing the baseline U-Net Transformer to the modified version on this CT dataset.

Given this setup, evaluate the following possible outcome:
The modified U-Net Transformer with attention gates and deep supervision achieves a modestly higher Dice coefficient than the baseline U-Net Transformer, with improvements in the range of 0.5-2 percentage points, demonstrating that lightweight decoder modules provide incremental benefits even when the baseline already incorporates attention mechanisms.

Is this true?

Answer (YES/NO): NO